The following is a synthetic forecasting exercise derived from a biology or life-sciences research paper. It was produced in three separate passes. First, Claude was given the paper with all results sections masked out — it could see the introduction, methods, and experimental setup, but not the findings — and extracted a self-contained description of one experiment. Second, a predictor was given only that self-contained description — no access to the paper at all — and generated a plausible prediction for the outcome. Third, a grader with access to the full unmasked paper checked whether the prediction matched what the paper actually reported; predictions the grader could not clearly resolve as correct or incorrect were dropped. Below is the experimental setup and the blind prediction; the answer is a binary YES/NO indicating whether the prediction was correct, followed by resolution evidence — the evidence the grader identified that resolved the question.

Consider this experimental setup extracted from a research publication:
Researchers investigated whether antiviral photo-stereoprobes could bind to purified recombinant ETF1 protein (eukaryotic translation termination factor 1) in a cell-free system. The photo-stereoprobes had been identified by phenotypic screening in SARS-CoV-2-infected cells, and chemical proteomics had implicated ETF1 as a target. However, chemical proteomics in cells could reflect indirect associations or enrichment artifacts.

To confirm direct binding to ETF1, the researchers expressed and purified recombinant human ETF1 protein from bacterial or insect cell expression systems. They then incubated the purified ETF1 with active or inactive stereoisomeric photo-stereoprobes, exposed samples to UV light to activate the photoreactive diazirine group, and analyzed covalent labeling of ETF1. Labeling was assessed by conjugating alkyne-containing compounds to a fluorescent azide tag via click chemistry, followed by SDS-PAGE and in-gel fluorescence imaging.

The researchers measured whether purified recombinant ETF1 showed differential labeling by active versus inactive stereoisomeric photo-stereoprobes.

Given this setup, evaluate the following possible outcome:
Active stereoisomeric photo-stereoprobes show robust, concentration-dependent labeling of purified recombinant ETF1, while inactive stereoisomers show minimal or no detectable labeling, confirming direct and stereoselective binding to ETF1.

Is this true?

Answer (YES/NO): NO